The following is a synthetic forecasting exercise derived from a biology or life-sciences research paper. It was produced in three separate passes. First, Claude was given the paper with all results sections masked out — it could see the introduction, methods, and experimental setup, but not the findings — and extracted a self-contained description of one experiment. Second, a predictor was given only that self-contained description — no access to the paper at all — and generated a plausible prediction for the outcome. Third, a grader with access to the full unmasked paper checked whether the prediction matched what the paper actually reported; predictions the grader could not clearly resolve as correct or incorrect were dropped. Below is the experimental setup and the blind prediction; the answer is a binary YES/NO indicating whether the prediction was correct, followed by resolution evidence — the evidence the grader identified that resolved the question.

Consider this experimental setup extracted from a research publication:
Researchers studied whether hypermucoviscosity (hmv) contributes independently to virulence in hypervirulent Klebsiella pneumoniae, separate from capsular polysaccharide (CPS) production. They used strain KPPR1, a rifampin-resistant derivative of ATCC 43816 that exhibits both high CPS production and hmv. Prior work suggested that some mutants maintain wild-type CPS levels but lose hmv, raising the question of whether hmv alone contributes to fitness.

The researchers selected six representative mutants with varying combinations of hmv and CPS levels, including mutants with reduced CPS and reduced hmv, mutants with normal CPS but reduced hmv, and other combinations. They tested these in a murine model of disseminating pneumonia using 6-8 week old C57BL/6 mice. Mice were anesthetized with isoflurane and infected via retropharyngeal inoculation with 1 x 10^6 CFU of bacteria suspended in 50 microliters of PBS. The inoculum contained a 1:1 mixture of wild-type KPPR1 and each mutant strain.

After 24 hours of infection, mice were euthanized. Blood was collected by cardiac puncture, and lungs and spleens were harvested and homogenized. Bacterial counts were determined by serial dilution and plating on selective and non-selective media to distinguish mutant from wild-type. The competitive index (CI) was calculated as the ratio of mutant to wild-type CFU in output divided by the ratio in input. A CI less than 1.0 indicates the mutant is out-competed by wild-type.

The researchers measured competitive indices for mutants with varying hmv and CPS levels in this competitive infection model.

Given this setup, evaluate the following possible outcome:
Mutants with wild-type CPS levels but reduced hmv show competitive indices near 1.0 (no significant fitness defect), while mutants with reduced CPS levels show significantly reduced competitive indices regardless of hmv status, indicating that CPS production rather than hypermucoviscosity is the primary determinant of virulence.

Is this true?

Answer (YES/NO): NO